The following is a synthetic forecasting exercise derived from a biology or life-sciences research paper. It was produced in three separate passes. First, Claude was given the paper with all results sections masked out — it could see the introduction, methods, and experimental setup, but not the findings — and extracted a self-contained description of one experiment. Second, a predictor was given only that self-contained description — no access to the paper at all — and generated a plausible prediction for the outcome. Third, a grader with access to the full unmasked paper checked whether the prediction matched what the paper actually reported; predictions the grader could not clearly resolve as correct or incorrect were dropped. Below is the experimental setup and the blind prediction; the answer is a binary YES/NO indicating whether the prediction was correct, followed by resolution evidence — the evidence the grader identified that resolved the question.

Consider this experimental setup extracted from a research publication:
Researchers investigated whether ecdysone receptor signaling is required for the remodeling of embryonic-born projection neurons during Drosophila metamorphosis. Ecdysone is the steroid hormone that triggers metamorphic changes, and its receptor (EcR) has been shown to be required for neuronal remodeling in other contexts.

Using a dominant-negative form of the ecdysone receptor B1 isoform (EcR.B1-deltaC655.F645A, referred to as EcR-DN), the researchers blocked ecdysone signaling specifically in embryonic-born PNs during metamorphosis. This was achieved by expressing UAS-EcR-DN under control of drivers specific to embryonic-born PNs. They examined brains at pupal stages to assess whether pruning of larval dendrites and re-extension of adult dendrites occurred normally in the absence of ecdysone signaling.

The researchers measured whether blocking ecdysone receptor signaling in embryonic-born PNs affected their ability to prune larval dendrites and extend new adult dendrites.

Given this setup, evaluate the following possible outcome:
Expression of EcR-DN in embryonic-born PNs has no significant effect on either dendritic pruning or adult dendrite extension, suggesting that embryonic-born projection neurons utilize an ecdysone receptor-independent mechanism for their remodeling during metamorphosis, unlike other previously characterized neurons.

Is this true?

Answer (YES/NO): NO